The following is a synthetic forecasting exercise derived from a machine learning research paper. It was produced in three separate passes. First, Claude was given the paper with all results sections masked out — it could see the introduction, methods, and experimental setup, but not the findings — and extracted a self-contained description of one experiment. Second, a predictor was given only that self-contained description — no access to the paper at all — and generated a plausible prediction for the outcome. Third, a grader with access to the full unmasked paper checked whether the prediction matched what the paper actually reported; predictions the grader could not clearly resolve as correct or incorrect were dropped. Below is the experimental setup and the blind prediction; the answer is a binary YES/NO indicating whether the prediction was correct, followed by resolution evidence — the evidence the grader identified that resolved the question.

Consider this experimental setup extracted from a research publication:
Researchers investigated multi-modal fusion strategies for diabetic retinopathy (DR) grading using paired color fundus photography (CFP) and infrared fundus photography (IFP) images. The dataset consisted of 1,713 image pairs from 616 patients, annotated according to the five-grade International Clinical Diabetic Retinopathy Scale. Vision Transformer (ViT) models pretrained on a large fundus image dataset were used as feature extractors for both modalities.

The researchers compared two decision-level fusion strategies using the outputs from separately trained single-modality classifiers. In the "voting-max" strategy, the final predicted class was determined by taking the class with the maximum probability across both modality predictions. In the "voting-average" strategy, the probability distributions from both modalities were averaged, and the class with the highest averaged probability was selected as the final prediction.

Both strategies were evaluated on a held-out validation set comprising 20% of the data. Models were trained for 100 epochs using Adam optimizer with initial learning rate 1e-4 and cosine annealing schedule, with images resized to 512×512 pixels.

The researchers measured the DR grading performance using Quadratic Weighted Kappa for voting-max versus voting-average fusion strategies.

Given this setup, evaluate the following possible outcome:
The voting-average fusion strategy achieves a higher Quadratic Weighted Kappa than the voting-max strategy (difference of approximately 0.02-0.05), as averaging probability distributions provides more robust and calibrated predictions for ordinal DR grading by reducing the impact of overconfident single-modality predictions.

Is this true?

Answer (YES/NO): NO